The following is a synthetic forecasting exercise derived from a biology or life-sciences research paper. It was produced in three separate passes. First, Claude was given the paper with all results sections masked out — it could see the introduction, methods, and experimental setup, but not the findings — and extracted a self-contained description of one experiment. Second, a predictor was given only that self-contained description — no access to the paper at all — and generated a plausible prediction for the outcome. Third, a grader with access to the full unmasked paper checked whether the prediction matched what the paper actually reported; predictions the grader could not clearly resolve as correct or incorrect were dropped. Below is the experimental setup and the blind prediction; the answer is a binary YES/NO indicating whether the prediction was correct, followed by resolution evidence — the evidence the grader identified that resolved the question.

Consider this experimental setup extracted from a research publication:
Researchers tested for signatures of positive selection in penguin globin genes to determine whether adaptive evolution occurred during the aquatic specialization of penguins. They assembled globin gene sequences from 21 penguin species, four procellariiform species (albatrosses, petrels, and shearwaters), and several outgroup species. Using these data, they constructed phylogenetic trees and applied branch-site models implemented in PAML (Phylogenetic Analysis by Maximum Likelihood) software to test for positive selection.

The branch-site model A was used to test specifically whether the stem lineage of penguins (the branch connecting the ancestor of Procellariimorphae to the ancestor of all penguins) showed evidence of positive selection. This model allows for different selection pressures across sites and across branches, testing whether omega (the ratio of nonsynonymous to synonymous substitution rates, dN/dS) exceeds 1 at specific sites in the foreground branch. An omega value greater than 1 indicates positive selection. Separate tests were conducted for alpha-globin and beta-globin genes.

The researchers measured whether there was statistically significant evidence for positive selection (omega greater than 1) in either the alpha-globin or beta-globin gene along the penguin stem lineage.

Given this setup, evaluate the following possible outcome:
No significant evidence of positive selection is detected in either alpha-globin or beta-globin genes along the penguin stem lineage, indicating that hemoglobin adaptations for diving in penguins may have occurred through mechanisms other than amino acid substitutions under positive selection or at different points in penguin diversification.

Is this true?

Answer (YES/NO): YES